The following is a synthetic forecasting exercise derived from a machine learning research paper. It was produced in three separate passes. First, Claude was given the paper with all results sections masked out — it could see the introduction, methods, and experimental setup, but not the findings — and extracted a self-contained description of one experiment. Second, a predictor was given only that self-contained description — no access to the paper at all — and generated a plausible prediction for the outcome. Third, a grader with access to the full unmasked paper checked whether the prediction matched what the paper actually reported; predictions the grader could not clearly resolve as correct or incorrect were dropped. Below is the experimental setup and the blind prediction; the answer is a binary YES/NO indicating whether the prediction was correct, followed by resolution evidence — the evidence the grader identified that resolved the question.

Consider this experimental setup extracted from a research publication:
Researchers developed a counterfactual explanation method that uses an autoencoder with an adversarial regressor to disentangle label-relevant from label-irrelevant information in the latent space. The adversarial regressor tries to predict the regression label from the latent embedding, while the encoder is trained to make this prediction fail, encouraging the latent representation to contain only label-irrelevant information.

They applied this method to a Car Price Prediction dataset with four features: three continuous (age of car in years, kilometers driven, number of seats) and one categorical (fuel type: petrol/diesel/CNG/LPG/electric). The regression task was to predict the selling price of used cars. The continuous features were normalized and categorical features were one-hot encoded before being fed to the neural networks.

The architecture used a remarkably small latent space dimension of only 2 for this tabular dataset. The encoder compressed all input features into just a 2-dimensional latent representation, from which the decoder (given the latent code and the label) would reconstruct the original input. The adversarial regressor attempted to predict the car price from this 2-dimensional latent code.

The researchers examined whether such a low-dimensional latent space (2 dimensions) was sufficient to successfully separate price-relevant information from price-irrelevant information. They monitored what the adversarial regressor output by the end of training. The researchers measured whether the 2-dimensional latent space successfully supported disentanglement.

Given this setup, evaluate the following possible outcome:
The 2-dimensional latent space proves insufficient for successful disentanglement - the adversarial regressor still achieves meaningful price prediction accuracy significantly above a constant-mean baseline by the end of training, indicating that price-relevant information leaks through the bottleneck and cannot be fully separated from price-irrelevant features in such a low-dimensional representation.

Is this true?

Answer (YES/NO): NO